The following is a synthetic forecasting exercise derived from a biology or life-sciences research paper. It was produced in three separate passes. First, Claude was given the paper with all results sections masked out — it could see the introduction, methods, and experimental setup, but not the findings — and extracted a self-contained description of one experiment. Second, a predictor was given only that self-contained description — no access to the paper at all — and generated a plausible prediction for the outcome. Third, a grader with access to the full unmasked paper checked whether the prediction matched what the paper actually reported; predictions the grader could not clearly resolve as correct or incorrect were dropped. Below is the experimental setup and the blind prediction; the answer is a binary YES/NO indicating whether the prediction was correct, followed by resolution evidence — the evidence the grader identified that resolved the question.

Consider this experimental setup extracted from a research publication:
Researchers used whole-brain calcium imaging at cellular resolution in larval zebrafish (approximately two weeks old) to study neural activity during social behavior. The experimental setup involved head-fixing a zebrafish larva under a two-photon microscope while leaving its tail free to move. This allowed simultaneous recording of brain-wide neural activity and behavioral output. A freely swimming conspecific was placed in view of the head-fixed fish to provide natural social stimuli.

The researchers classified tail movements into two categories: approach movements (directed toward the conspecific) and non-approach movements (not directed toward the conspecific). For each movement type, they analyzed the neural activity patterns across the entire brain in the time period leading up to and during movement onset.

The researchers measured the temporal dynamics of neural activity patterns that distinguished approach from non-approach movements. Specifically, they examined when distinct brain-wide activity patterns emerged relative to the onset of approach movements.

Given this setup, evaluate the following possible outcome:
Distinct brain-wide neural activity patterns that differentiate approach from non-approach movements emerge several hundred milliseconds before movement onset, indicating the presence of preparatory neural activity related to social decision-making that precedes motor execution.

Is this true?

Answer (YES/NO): NO